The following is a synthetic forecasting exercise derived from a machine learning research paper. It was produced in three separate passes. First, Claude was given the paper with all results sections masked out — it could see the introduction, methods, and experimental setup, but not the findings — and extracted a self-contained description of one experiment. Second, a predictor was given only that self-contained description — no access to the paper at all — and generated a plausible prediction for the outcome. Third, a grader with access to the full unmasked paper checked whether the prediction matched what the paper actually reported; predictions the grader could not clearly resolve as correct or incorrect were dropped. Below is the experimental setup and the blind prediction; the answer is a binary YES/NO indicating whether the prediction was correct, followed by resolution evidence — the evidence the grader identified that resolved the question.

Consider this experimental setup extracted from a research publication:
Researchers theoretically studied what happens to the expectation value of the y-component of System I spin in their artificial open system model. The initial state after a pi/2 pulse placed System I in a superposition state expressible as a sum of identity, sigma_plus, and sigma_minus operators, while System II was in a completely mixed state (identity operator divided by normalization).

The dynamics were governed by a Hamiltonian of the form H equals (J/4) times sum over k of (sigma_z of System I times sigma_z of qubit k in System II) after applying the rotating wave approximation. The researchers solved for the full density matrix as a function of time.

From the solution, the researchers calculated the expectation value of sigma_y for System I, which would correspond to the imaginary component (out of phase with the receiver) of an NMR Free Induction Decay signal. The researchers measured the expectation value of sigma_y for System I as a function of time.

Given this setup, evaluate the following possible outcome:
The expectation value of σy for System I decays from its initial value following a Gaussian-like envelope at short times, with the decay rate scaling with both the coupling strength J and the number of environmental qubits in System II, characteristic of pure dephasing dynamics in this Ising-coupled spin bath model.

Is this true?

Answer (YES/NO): NO